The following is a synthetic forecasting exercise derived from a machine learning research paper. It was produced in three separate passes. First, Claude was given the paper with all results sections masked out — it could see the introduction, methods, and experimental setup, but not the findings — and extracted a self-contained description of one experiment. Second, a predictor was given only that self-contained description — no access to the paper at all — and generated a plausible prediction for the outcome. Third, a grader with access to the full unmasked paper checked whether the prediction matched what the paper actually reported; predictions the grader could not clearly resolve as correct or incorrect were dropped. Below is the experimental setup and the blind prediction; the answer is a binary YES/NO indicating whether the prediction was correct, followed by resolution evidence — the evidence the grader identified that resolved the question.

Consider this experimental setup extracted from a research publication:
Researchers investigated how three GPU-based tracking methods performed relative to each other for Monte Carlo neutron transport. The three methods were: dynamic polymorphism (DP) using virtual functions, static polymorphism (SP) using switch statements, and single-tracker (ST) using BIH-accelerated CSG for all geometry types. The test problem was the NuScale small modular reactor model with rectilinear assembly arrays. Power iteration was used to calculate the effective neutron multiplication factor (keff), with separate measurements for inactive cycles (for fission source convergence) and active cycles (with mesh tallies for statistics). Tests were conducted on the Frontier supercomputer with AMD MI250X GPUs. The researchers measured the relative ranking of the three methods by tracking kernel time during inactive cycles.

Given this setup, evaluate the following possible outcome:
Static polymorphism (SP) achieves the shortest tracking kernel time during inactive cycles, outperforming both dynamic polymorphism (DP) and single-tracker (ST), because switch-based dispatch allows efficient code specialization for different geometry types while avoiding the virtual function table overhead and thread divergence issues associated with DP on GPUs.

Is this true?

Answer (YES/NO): YES